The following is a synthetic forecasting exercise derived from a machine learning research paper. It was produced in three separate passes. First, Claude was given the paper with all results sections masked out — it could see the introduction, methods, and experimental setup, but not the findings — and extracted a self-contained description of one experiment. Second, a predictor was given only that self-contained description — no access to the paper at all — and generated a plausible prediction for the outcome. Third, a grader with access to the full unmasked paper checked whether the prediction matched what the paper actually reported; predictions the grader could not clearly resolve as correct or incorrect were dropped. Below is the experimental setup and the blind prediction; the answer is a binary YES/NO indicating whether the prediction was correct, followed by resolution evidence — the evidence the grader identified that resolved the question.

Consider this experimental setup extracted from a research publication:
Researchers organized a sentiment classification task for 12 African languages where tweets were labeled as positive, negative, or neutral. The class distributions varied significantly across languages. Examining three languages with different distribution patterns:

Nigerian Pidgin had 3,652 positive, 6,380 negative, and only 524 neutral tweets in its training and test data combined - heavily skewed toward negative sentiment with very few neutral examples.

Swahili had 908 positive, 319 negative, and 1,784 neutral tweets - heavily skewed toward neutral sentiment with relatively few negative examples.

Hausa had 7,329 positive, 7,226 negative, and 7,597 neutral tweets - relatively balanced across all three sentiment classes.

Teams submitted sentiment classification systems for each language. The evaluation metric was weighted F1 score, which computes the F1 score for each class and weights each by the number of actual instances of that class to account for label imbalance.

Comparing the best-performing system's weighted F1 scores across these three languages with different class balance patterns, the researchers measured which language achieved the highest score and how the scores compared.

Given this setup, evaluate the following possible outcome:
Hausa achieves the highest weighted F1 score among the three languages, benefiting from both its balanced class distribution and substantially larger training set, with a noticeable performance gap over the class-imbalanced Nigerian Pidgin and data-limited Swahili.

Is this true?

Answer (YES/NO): YES